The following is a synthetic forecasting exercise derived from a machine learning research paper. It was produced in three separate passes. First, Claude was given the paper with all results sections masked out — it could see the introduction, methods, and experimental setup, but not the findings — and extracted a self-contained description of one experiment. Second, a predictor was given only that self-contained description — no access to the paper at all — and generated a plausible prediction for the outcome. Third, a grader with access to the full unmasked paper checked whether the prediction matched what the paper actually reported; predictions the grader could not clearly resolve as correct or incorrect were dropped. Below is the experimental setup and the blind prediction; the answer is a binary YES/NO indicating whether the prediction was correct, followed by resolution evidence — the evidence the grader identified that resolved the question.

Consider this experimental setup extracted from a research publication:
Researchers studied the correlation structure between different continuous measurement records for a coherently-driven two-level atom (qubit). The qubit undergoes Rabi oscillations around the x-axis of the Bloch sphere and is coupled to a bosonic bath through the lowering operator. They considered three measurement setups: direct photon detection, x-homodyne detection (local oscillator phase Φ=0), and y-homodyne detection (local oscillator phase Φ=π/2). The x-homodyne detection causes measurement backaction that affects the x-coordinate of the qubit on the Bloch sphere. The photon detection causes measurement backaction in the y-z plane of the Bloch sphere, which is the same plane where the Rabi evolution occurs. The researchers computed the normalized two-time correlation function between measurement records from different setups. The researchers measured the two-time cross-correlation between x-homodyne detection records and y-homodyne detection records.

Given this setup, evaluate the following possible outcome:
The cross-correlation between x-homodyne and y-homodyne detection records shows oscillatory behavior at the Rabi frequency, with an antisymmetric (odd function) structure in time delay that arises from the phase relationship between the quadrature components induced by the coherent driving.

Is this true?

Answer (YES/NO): NO